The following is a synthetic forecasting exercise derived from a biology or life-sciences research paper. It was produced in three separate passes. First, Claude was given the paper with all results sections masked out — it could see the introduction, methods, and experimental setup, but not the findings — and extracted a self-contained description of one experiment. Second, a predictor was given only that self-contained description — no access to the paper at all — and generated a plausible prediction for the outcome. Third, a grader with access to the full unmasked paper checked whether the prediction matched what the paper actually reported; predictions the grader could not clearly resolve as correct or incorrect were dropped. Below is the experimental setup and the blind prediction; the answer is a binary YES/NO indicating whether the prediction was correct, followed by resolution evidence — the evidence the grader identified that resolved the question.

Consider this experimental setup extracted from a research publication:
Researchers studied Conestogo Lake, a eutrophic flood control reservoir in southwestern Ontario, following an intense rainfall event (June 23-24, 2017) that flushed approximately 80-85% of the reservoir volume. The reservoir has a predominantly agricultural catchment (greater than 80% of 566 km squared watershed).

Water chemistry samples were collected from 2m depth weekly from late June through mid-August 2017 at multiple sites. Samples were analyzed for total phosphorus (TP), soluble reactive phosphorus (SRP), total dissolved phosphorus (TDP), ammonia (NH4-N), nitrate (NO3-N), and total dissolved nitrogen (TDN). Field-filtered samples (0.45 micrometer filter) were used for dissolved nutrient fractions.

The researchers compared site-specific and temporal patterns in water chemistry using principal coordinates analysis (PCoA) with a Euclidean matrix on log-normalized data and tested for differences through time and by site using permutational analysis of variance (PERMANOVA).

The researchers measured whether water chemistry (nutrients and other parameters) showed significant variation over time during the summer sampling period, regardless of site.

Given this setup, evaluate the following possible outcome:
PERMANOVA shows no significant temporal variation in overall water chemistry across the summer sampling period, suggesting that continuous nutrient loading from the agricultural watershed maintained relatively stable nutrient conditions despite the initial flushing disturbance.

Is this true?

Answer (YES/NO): NO